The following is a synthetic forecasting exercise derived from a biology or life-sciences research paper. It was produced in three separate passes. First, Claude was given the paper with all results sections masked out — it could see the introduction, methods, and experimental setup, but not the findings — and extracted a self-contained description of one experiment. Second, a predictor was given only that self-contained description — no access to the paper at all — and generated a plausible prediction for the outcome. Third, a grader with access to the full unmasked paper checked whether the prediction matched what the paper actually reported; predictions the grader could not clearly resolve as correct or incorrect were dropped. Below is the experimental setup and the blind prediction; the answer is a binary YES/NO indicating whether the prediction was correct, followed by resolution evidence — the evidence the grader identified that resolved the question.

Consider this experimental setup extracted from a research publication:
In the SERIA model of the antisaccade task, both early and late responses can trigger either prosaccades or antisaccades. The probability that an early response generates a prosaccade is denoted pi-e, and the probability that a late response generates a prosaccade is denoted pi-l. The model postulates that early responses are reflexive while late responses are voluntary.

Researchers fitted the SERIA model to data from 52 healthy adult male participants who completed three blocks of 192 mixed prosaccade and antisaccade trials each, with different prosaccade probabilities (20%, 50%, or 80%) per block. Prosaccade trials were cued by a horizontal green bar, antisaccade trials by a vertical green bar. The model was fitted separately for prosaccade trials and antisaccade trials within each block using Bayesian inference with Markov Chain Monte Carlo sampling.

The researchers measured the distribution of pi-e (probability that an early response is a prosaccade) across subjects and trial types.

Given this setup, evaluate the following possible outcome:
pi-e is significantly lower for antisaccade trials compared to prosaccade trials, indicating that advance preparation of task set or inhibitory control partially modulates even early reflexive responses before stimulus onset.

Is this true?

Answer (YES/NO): NO